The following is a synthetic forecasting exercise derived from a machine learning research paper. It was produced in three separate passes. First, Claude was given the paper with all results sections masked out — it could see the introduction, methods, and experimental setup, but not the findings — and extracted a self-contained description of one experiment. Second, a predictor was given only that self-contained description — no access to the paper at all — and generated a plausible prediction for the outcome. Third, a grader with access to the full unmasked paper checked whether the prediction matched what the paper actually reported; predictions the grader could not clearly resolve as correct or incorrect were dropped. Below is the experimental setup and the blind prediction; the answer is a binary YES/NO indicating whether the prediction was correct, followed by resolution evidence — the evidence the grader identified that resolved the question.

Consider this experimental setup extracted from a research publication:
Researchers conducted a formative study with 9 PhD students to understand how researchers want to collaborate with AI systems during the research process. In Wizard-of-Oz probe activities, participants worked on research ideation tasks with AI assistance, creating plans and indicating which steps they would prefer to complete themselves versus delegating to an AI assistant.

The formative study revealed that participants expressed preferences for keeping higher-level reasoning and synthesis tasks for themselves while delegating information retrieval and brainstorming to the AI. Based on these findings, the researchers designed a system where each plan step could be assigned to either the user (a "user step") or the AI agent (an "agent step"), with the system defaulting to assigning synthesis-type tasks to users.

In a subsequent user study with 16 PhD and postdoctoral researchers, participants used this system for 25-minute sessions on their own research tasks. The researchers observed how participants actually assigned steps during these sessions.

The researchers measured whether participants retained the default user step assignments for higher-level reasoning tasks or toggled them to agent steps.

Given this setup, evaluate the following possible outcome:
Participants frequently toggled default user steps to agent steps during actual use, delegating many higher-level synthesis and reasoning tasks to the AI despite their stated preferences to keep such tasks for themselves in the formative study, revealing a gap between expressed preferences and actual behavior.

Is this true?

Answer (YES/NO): YES